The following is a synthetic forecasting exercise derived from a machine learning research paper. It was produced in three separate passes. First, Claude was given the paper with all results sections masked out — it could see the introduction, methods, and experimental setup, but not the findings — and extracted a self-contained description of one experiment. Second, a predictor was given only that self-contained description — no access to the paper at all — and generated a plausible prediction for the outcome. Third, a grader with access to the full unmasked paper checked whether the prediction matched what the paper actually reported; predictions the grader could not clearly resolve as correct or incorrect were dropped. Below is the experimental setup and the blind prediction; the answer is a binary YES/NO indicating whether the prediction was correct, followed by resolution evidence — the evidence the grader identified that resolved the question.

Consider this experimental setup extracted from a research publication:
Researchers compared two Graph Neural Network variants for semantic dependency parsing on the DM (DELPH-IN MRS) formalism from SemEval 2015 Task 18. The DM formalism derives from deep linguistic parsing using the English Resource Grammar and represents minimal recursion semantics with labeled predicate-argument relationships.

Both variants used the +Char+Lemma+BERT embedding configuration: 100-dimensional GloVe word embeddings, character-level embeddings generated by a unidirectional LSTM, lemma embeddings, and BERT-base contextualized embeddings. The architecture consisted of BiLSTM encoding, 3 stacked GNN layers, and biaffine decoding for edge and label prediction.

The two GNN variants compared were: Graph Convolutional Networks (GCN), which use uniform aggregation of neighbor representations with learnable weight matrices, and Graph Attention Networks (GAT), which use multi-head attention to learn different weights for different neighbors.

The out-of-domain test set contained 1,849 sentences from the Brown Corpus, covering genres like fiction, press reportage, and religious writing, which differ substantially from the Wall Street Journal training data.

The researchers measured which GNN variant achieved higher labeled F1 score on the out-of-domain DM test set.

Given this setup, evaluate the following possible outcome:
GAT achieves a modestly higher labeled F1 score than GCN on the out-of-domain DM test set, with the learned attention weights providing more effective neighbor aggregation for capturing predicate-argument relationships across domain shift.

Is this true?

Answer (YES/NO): YES